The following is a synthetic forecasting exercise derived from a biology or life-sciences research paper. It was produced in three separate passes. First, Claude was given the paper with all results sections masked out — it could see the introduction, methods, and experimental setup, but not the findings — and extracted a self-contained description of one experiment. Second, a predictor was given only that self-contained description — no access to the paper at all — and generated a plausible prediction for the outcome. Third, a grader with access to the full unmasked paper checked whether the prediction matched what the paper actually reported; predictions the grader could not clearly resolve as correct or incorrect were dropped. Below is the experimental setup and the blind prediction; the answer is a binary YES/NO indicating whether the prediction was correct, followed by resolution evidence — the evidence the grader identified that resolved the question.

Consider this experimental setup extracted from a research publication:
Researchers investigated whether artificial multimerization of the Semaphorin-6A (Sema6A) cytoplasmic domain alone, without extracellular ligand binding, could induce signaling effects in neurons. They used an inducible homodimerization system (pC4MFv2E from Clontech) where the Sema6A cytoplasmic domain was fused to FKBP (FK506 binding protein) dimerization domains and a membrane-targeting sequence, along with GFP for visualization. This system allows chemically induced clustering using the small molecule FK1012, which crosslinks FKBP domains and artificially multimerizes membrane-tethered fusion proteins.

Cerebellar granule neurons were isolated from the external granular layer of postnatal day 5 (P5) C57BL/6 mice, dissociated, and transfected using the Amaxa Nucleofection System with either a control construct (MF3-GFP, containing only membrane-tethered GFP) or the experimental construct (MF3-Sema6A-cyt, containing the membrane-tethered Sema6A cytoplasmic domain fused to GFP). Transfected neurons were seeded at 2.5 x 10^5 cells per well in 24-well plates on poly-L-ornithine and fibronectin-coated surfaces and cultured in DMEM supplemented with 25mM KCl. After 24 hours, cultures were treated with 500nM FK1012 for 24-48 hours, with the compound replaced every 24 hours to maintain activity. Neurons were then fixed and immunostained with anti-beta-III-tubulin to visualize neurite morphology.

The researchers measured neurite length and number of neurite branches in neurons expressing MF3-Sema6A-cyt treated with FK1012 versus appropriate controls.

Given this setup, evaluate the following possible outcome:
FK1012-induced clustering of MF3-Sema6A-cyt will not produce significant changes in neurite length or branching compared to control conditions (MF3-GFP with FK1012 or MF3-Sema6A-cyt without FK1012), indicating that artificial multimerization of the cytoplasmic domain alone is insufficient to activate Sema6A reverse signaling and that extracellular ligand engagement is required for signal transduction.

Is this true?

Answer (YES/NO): NO